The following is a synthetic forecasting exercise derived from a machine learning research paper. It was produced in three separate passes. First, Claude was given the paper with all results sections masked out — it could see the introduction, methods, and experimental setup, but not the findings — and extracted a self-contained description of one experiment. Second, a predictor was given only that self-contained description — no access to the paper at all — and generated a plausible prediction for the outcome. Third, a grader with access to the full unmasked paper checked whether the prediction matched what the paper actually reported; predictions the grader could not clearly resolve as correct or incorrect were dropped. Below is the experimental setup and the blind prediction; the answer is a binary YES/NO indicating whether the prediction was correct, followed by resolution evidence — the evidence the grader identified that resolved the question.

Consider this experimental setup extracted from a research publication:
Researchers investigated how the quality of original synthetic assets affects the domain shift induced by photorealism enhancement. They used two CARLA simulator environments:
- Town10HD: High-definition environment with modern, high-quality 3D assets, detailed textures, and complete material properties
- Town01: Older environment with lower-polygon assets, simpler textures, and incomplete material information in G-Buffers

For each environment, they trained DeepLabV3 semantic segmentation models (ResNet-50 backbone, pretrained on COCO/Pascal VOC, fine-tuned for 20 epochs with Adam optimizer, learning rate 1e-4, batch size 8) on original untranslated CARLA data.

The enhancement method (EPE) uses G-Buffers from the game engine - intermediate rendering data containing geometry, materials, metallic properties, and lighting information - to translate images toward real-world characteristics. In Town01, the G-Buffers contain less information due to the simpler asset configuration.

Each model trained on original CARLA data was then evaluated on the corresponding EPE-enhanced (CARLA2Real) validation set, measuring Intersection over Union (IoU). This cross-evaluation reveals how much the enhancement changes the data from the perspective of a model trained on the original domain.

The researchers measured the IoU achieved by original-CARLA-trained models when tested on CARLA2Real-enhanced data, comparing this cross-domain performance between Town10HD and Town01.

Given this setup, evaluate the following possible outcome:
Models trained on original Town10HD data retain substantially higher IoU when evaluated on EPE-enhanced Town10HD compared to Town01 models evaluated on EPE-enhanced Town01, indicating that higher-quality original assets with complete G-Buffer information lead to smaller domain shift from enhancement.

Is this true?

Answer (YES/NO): YES